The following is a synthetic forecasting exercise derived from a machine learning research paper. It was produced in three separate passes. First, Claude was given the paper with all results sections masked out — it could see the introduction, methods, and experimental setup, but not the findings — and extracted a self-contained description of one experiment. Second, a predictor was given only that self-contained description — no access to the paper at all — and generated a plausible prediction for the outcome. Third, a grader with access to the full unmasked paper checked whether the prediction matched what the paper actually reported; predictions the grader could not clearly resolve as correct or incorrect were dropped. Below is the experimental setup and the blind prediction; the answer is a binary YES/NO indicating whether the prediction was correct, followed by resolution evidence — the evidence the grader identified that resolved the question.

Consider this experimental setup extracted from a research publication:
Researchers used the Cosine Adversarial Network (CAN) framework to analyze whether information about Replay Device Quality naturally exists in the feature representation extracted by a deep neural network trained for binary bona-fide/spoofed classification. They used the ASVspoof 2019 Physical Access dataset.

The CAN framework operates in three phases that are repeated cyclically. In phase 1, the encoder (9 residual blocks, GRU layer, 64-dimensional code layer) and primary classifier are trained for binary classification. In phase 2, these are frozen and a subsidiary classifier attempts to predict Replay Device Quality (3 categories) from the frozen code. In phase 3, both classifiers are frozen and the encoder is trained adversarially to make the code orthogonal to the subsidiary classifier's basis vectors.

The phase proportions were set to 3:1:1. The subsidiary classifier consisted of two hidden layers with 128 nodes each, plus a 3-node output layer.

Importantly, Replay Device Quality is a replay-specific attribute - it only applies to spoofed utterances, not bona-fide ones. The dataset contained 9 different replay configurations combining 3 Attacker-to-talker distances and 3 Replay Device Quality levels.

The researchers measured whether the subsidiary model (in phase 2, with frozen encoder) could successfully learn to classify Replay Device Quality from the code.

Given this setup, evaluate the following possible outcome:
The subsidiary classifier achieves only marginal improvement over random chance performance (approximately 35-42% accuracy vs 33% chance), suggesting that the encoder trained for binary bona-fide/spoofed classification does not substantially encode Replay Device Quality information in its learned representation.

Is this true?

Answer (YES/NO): NO